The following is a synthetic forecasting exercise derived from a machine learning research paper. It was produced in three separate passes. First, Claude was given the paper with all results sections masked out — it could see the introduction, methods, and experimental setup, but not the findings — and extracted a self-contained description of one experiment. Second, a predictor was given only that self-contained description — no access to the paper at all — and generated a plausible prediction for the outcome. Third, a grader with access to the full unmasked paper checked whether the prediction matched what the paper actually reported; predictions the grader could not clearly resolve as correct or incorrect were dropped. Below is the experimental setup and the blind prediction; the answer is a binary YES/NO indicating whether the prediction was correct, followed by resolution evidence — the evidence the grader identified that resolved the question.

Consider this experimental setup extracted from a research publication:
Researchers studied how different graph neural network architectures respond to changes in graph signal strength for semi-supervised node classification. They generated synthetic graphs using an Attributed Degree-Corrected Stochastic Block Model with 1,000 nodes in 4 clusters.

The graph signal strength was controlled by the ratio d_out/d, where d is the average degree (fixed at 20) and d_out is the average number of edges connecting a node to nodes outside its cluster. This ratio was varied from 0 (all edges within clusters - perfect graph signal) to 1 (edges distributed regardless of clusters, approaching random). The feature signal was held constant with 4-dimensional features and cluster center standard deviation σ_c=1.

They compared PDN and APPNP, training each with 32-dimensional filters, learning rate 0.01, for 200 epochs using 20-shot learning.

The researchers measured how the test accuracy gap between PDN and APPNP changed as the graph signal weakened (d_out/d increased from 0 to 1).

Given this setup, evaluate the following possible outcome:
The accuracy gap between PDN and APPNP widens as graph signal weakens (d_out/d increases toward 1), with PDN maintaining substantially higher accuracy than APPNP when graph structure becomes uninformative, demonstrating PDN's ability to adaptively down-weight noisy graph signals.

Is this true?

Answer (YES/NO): NO